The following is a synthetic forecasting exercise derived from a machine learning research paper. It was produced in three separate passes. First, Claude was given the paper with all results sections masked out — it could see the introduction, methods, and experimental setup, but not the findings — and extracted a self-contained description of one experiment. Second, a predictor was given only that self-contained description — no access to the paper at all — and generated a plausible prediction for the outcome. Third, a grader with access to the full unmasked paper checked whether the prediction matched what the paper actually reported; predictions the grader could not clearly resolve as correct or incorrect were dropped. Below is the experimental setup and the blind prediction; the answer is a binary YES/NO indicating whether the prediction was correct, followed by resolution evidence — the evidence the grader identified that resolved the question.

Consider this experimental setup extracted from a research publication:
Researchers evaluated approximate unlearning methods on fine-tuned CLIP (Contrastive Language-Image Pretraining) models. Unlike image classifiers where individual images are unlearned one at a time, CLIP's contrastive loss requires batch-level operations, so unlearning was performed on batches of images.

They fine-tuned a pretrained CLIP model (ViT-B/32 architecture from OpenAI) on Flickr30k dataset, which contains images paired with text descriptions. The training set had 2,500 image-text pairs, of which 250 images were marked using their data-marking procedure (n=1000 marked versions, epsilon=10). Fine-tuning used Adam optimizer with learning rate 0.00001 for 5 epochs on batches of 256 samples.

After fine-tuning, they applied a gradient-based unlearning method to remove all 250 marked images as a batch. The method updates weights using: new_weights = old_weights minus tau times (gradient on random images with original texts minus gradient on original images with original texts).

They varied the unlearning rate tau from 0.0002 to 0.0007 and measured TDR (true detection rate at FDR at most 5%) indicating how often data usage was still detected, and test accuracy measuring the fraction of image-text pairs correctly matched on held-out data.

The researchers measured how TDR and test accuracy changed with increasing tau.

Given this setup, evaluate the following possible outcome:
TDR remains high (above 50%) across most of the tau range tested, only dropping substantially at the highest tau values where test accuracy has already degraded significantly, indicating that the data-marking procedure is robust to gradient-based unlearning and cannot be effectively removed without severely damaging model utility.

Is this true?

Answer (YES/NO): NO